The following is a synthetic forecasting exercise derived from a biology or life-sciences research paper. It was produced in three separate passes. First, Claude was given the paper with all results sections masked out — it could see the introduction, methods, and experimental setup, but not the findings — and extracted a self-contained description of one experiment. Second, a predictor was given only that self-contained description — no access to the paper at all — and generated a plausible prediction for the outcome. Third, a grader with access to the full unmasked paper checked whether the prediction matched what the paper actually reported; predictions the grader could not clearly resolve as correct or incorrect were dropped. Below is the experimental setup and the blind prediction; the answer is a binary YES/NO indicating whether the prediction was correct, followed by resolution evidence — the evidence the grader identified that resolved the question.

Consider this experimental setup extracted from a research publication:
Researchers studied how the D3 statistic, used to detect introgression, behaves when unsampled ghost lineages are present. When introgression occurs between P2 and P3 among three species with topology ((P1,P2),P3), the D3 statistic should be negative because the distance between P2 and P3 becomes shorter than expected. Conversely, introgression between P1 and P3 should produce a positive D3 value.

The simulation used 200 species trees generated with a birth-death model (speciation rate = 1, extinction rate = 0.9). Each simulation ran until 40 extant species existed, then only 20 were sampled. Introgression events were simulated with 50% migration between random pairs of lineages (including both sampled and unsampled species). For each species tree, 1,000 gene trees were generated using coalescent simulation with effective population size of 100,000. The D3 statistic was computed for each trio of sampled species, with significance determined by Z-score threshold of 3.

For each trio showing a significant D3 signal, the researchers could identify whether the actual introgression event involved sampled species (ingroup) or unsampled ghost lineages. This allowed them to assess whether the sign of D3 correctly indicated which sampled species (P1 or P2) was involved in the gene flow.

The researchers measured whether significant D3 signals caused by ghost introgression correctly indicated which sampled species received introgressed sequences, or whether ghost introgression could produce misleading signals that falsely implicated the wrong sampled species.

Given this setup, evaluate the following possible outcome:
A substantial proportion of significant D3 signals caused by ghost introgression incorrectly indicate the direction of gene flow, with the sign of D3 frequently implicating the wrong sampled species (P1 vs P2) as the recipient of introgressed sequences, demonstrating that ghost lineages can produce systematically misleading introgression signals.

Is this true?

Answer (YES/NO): YES